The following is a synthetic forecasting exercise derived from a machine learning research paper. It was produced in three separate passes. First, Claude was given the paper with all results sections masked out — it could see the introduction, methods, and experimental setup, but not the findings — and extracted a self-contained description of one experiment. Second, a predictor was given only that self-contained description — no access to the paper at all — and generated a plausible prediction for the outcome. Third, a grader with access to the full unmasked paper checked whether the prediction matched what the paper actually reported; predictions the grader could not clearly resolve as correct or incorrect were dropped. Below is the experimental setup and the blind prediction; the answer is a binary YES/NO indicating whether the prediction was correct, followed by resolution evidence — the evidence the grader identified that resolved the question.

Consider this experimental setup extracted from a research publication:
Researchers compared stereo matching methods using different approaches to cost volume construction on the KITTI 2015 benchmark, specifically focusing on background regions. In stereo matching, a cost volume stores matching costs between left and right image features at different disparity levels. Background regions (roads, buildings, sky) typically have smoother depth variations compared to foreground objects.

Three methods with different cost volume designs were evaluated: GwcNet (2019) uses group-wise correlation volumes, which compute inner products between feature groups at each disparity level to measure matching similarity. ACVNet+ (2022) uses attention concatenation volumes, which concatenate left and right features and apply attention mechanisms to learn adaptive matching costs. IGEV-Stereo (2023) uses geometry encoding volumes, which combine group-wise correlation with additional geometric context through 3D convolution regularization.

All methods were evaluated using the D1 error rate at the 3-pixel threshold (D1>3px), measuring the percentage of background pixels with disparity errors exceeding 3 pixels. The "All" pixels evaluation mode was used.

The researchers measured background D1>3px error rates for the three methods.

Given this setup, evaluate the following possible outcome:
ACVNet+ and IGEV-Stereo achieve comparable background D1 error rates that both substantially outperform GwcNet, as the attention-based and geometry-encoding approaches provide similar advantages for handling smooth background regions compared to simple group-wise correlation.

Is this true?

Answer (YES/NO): YES